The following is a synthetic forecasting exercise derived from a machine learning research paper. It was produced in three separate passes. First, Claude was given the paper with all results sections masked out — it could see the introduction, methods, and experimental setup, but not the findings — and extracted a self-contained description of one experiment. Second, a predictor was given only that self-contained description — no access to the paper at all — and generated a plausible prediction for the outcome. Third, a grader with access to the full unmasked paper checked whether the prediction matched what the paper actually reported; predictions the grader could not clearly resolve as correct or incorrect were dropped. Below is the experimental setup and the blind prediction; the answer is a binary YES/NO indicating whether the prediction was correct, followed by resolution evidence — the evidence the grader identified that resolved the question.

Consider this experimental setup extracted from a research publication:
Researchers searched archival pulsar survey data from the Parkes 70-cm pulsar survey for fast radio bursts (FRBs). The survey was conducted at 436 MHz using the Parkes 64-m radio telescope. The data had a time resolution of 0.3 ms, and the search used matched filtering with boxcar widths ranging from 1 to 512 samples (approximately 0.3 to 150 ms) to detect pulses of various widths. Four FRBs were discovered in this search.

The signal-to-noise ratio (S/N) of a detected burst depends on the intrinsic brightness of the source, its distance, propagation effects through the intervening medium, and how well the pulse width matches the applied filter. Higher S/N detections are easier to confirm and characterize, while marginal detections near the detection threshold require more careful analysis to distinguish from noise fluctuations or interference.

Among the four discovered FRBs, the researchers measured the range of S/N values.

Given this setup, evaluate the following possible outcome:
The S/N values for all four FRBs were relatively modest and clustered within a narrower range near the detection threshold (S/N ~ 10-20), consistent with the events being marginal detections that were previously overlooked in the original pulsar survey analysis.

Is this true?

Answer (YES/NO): NO